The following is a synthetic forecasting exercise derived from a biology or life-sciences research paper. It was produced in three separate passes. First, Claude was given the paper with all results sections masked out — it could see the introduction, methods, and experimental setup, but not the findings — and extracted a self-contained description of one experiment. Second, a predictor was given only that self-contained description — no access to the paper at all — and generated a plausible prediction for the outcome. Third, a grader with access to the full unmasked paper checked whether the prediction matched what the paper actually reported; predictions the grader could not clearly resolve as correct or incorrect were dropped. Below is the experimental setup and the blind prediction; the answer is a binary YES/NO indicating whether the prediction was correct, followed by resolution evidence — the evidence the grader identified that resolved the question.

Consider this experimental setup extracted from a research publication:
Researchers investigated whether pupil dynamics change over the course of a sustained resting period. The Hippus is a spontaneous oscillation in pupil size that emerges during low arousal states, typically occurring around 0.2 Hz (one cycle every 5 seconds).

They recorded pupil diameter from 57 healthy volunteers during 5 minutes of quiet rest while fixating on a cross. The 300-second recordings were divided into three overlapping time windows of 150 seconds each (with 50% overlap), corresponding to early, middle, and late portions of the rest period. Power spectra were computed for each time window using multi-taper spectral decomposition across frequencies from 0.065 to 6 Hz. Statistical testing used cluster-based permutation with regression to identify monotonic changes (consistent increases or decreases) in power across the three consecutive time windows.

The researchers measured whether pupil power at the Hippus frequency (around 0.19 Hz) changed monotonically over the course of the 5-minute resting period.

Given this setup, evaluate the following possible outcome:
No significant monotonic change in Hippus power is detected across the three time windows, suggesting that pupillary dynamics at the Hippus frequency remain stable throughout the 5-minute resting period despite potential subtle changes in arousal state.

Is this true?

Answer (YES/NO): NO